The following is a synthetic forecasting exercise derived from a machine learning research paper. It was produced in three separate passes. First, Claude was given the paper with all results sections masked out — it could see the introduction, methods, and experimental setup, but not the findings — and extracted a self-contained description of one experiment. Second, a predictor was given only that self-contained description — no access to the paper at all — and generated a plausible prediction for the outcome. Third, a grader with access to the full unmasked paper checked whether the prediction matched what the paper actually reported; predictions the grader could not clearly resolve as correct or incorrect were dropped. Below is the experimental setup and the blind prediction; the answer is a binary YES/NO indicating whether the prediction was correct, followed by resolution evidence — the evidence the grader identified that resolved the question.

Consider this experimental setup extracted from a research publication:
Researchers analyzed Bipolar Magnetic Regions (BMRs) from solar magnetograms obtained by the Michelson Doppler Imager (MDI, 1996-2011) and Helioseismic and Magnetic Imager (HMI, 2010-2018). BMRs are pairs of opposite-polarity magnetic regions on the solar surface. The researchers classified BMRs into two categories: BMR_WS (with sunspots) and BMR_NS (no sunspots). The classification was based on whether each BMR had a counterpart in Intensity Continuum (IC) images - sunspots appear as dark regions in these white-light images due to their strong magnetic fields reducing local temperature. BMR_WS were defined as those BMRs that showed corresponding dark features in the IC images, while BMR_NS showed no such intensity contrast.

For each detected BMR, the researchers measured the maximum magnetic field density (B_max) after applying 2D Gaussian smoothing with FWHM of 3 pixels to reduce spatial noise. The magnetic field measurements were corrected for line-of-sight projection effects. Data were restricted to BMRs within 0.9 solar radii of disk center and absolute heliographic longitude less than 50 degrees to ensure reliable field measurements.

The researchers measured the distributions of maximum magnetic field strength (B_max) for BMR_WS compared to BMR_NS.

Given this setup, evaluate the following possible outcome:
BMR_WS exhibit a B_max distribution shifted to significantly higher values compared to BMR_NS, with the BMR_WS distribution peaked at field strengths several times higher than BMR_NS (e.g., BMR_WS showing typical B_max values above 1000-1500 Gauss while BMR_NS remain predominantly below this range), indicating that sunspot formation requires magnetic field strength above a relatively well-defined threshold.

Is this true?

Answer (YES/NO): YES